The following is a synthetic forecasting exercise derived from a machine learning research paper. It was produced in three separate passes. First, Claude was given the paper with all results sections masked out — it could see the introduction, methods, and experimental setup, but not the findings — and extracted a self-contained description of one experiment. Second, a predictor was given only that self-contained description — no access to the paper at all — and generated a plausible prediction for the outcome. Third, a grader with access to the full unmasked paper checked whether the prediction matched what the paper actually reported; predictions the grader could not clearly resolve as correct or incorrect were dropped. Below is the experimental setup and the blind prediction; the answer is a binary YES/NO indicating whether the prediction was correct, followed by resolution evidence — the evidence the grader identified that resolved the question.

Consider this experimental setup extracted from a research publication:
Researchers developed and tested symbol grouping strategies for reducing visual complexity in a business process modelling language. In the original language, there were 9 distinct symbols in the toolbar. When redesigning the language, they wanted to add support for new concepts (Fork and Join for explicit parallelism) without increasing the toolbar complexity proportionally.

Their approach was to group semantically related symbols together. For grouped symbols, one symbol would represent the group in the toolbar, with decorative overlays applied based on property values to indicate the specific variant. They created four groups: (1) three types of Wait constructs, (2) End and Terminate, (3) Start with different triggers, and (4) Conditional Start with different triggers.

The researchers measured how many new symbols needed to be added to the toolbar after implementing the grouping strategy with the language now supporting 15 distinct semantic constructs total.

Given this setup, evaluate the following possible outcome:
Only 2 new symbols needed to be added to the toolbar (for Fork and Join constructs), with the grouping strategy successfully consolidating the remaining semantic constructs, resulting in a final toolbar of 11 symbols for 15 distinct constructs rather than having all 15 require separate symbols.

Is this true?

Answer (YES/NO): YES